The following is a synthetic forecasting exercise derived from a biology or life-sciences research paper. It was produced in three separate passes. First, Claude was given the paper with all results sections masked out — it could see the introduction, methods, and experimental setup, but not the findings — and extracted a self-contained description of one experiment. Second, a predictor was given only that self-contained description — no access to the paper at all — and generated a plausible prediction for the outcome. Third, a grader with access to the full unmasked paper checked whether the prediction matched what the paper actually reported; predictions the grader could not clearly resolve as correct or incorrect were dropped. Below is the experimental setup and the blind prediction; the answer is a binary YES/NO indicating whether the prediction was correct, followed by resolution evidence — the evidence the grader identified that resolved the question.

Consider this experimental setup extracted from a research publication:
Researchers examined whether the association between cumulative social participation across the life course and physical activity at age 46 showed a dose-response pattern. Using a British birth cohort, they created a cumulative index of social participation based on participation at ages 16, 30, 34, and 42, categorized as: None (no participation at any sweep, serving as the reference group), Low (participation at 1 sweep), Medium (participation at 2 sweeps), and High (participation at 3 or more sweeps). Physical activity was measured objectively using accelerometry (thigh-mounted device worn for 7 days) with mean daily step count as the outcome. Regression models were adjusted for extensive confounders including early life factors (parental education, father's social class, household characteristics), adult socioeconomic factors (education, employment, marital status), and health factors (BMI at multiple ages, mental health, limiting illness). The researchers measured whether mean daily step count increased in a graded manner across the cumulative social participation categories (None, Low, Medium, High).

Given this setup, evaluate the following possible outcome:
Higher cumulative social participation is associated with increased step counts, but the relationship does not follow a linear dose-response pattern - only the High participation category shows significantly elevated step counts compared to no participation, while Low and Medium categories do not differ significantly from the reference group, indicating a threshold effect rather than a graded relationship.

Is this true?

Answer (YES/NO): NO